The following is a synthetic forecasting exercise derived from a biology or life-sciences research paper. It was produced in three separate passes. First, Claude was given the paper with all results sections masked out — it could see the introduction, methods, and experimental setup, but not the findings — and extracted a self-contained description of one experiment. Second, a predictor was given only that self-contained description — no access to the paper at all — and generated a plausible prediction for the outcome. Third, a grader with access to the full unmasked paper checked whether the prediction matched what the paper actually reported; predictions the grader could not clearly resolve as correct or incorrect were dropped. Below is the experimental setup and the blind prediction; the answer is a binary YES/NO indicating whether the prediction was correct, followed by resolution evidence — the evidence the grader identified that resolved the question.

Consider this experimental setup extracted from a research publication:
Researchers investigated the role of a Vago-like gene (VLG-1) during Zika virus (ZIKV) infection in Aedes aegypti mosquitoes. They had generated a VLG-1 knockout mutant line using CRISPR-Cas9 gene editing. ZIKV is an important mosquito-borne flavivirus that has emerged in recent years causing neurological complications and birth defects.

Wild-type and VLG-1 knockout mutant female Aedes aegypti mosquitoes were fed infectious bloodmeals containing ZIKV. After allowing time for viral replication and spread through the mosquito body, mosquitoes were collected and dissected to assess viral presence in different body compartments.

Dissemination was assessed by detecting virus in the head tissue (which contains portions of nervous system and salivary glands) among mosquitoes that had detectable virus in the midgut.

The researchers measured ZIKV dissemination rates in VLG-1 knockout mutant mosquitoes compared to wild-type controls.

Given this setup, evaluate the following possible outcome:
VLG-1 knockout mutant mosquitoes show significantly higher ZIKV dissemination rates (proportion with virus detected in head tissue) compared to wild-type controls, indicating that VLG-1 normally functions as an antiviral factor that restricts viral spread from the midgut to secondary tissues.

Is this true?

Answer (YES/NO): NO